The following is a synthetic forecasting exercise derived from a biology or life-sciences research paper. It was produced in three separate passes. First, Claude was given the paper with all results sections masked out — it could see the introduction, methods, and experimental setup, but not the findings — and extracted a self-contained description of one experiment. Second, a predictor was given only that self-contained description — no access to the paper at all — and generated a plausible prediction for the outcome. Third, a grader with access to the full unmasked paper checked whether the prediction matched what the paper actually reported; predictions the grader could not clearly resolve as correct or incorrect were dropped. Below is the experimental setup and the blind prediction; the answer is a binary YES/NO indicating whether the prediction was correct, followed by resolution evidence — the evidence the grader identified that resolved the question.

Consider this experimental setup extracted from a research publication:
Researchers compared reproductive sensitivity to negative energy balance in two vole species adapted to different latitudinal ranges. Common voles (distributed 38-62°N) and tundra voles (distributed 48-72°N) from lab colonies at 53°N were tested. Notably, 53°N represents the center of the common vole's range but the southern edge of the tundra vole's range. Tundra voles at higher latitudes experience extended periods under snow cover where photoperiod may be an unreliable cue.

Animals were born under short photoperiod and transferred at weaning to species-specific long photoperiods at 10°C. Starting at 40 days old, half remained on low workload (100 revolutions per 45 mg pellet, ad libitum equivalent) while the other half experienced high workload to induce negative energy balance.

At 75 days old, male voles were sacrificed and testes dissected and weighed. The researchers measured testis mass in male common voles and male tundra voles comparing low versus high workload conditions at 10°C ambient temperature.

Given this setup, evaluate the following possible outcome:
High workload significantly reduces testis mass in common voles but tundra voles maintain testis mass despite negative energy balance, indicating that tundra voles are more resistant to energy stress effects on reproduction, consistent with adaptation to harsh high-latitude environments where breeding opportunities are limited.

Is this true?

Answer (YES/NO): NO